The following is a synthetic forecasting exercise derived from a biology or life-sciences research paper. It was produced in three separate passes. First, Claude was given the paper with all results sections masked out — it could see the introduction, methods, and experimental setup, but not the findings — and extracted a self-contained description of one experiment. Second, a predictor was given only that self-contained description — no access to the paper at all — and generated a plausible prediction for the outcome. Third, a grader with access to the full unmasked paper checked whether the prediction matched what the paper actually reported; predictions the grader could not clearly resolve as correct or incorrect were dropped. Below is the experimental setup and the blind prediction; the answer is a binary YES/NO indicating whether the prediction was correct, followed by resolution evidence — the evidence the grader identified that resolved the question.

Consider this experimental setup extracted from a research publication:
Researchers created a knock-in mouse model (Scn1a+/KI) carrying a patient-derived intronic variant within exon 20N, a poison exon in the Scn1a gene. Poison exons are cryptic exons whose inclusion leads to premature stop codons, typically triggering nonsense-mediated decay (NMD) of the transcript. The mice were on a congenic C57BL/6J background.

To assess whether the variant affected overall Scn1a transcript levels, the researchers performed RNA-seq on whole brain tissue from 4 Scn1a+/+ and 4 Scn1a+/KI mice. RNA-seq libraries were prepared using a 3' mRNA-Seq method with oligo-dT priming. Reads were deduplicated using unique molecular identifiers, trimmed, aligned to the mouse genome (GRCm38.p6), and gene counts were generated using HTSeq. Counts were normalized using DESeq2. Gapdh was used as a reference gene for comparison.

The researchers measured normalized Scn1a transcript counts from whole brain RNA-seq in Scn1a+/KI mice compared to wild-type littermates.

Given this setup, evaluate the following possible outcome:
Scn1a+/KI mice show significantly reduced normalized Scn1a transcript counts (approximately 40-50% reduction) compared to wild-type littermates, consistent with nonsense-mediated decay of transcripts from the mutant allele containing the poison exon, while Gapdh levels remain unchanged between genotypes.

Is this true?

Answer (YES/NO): NO